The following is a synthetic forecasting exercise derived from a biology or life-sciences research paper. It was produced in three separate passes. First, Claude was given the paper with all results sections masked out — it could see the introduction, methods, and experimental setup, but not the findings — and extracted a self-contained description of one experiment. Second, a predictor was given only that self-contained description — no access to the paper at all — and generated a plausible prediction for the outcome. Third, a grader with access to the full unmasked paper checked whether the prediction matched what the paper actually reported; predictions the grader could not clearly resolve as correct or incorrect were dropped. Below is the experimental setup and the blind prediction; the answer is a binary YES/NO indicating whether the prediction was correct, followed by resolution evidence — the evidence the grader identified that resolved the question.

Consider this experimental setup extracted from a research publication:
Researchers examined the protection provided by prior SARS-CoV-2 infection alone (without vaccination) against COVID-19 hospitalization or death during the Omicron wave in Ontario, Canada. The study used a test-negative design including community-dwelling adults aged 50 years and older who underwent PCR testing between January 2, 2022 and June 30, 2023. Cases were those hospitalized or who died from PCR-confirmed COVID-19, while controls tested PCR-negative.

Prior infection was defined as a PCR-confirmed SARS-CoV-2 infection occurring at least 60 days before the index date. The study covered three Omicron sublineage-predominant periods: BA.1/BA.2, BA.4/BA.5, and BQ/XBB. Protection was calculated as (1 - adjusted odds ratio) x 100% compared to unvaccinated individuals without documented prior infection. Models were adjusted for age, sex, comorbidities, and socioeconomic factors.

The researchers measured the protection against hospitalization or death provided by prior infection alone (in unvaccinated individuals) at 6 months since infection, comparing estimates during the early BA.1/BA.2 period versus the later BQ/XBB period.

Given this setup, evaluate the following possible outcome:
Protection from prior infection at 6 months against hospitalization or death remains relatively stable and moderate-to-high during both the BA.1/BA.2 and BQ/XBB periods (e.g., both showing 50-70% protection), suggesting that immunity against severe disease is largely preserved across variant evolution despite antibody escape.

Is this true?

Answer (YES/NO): NO